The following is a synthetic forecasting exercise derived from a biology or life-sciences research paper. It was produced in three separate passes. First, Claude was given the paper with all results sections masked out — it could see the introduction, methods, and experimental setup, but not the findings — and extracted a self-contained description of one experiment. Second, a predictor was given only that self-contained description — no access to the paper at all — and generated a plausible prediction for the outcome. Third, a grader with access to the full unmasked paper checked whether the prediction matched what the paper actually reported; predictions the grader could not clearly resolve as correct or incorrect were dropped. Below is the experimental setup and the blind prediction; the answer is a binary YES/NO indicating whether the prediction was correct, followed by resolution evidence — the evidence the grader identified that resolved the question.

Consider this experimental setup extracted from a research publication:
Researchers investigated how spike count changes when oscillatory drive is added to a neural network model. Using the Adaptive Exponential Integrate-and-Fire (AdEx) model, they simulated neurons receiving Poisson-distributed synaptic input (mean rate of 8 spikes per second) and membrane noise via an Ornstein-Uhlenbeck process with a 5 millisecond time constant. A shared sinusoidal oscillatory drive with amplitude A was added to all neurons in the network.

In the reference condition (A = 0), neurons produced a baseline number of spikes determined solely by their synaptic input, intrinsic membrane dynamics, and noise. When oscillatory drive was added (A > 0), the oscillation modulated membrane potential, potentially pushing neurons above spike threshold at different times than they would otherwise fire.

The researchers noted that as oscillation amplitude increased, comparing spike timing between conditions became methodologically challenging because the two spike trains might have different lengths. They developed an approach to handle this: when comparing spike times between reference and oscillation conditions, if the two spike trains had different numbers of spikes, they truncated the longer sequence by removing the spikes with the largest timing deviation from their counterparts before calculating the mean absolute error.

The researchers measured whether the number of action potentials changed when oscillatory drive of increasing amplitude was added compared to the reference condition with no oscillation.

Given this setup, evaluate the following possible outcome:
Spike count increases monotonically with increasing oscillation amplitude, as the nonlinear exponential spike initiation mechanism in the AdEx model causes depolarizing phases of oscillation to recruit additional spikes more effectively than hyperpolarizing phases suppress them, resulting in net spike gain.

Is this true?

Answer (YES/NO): YES